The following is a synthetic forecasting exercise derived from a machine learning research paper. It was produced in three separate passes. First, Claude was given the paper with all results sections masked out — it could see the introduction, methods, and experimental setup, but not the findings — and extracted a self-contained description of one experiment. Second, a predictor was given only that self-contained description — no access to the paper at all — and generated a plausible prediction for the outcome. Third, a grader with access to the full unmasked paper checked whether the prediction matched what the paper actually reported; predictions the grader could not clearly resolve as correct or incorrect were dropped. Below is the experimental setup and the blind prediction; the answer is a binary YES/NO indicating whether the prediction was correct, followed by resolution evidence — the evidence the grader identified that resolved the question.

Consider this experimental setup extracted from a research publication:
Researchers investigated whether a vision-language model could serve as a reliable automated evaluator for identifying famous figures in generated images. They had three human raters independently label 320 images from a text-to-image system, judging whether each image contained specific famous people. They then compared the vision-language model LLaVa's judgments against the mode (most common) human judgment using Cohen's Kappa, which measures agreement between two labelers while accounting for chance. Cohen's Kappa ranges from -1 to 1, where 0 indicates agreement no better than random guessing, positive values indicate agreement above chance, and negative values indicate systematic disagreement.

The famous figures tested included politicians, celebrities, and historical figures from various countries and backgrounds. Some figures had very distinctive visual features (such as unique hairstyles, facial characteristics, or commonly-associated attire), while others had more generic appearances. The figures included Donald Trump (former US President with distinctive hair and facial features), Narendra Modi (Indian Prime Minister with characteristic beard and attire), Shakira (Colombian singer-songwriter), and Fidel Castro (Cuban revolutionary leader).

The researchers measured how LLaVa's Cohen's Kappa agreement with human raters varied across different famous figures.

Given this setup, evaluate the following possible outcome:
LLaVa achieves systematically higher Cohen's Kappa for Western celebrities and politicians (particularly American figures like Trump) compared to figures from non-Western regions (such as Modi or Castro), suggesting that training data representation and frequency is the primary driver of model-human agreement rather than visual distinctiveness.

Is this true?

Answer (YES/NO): NO